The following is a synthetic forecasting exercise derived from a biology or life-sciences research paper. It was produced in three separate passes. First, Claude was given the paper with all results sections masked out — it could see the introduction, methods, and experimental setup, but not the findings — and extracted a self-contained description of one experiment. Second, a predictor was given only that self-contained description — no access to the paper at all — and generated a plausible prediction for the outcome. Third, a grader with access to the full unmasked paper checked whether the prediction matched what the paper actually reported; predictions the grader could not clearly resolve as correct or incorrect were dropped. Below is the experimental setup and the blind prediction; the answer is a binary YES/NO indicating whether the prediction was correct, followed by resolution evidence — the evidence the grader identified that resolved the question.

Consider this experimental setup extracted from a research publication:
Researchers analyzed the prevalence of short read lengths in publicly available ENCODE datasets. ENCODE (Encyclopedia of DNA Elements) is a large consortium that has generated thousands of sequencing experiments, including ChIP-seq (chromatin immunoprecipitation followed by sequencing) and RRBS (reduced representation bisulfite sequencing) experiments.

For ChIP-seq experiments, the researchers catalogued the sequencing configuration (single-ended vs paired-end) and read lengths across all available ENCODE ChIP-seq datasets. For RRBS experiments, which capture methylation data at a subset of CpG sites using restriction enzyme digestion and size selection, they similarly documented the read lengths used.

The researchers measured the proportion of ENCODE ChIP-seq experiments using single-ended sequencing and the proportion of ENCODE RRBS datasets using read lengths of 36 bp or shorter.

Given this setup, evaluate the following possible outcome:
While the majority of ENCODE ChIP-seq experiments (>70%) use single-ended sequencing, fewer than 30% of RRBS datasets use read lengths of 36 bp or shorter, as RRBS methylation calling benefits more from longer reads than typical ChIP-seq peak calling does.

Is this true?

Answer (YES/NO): NO